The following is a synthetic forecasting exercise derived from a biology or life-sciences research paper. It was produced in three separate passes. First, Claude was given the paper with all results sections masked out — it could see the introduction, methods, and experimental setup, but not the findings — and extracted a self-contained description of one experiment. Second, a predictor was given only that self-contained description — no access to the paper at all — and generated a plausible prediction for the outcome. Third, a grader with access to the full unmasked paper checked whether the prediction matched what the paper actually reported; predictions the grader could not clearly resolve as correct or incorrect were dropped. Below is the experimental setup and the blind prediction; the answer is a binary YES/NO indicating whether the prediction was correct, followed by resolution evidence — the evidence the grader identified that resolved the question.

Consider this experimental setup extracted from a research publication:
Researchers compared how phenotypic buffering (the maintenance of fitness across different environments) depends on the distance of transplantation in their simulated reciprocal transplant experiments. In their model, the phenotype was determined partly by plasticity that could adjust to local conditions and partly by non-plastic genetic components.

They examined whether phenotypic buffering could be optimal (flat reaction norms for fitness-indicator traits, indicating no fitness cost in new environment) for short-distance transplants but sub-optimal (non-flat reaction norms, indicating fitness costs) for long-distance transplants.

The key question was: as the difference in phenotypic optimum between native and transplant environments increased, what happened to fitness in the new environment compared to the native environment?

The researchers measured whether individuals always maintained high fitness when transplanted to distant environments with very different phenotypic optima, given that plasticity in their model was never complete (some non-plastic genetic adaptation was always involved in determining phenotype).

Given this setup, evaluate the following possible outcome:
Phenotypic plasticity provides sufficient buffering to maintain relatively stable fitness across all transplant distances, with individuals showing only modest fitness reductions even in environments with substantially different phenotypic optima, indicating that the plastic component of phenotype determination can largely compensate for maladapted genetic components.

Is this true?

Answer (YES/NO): NO